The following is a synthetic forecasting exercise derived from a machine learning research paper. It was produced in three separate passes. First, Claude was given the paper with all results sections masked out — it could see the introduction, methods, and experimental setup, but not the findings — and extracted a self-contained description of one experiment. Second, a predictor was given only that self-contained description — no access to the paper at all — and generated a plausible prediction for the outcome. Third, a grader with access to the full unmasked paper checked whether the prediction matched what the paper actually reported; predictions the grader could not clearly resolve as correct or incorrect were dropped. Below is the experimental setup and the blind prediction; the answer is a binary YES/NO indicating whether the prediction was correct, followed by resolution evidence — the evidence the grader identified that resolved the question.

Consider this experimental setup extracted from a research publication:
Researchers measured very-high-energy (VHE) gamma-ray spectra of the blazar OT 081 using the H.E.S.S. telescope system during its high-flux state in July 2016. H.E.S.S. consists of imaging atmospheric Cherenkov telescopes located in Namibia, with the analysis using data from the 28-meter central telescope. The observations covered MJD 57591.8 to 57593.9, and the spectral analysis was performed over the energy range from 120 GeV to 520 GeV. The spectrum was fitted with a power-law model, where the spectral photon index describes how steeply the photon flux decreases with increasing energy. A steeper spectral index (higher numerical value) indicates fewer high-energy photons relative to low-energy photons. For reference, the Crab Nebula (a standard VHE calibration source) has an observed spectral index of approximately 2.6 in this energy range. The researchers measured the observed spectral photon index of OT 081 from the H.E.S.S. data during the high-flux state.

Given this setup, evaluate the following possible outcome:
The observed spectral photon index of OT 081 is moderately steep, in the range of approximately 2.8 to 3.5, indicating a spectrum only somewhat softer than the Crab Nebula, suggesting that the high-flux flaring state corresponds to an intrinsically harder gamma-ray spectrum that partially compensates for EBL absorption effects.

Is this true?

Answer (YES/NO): NO